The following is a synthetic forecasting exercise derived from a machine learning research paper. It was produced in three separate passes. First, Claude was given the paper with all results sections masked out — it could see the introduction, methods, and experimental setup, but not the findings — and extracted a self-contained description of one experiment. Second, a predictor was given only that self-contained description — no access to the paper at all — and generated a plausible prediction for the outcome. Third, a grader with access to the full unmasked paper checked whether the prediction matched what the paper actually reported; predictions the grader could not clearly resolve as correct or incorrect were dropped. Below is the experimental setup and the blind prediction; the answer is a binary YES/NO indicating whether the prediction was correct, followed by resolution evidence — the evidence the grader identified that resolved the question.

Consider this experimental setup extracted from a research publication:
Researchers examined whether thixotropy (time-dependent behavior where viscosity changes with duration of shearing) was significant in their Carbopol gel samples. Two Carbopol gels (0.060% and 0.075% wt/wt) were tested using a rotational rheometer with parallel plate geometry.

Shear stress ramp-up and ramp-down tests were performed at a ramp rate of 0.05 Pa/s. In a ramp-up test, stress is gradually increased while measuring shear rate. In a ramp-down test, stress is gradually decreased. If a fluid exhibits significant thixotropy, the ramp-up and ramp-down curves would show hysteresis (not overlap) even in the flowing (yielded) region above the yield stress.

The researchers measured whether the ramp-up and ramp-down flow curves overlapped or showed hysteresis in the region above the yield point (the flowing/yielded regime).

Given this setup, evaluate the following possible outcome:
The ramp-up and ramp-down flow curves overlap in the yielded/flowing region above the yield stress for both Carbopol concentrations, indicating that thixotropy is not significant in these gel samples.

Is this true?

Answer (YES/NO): YES